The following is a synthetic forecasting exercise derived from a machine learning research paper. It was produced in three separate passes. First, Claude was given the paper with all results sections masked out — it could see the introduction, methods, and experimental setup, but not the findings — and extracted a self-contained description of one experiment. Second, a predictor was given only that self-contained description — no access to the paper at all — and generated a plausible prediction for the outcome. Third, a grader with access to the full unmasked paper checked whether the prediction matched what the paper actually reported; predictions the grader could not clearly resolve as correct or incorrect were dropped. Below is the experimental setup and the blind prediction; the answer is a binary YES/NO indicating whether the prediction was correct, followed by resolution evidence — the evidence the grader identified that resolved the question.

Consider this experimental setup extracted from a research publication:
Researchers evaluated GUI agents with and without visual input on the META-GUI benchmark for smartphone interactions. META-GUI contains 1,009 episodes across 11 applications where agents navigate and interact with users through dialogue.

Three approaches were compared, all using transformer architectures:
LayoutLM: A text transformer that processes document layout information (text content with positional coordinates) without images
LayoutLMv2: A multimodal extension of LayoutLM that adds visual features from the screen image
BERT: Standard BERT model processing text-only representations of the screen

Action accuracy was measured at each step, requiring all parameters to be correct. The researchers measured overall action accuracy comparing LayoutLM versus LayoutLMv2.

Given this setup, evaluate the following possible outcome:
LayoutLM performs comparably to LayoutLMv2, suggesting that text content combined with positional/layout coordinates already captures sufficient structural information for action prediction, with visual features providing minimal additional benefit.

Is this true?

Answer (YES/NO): NO